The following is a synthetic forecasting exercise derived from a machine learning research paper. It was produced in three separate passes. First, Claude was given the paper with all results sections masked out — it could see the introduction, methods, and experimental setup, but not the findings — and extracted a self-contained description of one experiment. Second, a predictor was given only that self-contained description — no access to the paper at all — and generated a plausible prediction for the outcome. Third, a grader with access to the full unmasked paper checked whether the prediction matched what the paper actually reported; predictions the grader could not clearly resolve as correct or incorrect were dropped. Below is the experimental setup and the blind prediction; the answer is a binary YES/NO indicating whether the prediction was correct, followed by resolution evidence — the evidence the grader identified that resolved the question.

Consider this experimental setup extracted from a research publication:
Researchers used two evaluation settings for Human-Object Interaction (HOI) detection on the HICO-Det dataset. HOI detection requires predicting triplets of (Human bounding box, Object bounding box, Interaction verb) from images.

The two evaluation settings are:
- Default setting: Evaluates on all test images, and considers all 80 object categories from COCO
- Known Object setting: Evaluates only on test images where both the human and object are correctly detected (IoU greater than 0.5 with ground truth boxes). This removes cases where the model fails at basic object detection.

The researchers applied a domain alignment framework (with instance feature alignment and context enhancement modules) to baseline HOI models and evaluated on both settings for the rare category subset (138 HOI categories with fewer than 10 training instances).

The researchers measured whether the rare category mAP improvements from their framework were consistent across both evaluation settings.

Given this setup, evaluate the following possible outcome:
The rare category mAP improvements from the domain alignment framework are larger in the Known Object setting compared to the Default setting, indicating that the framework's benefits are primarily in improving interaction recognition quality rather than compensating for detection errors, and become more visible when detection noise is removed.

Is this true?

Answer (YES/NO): NO